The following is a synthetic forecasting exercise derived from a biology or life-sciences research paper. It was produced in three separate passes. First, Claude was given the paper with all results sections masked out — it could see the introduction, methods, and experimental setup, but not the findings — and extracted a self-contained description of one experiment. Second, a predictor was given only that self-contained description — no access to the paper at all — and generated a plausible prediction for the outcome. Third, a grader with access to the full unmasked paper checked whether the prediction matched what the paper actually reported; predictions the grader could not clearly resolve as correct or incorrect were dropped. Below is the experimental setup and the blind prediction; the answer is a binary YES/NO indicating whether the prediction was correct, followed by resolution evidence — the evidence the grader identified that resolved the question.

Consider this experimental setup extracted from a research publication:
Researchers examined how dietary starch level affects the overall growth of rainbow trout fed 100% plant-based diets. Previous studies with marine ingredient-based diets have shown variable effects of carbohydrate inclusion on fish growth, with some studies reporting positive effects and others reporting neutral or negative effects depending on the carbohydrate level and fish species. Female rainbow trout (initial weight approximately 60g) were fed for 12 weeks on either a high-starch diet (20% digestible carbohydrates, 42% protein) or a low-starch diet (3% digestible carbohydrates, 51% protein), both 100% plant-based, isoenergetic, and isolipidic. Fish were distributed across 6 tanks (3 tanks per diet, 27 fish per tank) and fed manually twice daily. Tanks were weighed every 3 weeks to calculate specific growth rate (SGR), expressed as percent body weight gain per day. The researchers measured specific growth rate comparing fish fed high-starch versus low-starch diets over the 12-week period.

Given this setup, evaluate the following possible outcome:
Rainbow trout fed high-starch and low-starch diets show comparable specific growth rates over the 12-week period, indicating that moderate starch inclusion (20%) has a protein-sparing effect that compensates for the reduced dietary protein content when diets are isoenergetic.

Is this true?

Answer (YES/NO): YES